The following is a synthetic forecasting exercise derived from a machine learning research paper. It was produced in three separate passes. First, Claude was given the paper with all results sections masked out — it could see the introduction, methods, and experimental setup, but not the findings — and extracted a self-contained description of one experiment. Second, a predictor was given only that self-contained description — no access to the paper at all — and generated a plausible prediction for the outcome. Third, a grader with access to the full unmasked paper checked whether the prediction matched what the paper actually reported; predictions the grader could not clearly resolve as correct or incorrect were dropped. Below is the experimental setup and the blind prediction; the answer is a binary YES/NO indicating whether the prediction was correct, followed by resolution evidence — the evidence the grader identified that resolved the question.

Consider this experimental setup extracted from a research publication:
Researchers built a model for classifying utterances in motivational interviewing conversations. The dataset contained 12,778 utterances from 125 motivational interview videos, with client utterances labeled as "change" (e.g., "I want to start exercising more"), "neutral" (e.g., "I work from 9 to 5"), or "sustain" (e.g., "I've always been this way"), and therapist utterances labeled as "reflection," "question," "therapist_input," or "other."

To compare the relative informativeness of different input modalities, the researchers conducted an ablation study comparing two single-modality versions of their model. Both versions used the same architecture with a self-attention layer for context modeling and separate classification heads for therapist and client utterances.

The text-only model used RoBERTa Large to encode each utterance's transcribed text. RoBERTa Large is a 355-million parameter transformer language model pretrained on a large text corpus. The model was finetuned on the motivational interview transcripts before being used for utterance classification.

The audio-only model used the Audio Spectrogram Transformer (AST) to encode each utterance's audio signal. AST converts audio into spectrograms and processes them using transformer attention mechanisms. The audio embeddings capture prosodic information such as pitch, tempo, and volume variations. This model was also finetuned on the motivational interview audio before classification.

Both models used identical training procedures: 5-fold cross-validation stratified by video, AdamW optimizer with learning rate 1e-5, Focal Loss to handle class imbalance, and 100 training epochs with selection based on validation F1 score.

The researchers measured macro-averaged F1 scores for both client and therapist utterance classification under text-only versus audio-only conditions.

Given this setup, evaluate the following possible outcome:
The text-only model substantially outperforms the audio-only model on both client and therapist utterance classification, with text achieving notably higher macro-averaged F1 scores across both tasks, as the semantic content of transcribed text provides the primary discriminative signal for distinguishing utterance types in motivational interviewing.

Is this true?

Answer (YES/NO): YES